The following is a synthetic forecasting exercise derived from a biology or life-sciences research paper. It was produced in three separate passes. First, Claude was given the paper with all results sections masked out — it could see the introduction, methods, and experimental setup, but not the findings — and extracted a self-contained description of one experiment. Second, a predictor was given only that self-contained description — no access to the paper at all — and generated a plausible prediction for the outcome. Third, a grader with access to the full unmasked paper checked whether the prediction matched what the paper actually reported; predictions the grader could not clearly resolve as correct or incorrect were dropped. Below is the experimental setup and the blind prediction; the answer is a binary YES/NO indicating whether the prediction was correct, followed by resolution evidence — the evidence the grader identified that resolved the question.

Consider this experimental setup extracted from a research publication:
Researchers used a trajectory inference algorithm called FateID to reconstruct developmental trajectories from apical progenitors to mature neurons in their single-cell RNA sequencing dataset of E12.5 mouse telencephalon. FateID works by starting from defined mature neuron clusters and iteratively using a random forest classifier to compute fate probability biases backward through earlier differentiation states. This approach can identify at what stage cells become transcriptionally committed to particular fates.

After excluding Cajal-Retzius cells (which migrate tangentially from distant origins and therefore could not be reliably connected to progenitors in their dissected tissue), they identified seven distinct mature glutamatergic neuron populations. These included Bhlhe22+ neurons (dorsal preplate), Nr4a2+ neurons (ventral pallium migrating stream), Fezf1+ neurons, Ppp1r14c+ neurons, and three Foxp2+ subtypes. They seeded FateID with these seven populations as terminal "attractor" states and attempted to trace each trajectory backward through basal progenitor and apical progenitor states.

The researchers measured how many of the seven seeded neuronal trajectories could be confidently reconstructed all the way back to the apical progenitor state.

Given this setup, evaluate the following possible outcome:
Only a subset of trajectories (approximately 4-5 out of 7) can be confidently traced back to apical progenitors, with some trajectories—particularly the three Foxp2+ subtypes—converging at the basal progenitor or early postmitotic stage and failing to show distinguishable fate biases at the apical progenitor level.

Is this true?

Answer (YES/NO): NO